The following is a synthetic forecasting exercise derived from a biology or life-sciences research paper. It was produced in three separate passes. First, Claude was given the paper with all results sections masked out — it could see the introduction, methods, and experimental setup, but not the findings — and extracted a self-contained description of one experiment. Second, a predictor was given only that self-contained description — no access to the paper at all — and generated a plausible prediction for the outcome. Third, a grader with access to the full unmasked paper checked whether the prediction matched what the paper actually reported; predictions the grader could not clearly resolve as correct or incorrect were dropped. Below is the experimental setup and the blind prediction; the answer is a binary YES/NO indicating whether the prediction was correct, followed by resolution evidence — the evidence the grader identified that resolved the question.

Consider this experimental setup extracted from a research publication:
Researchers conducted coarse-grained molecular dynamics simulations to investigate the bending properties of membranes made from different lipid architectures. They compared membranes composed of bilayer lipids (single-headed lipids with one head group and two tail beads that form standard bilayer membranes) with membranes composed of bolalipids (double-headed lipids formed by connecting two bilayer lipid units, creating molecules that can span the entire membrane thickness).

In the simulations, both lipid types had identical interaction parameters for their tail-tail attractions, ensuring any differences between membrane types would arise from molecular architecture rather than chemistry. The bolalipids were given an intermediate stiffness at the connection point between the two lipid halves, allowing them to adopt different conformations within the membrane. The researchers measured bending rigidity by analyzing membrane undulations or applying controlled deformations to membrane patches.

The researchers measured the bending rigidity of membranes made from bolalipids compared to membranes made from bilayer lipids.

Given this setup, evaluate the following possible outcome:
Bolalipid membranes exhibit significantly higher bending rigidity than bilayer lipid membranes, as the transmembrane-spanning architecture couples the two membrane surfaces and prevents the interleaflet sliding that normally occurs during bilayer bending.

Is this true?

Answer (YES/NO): YES